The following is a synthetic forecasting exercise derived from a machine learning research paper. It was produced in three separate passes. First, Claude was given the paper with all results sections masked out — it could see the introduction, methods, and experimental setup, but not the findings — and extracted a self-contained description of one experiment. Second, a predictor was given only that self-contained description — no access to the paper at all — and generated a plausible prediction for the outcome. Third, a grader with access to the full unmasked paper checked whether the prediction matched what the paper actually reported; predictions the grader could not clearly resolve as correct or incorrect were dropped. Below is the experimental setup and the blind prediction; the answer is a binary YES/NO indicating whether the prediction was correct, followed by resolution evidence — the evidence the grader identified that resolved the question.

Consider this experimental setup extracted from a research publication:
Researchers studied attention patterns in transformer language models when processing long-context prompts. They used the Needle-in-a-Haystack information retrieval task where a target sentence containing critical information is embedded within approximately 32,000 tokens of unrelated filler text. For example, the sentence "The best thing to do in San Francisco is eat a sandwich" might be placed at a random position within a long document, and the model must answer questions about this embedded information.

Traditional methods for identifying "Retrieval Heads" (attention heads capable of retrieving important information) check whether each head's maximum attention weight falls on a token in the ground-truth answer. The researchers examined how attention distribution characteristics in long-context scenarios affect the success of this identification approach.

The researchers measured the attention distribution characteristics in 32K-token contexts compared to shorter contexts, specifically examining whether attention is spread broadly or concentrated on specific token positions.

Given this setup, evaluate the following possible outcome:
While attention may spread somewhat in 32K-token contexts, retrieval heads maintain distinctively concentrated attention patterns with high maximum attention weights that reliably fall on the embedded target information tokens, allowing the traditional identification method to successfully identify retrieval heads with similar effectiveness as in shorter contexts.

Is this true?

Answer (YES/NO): NO